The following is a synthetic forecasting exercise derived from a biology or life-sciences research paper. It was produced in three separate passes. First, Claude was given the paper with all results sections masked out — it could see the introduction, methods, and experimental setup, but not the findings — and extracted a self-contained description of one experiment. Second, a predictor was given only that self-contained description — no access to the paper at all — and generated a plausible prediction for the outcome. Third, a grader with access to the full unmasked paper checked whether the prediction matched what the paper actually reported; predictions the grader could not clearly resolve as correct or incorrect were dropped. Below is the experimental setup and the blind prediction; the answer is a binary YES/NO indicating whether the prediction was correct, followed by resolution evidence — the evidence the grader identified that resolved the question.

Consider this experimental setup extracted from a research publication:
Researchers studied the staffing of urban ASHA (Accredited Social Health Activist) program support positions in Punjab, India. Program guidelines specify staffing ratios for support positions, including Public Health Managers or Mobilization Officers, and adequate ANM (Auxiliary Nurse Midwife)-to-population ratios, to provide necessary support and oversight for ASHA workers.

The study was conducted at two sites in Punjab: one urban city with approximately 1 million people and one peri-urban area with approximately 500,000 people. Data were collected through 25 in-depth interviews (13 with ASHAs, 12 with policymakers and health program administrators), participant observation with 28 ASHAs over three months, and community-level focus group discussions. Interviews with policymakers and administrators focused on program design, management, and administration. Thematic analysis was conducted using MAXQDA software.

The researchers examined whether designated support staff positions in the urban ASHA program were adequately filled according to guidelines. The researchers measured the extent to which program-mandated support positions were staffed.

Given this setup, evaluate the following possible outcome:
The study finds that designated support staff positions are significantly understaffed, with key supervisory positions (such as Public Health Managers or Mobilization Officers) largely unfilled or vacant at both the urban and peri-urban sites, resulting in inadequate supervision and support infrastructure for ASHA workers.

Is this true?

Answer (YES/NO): YES